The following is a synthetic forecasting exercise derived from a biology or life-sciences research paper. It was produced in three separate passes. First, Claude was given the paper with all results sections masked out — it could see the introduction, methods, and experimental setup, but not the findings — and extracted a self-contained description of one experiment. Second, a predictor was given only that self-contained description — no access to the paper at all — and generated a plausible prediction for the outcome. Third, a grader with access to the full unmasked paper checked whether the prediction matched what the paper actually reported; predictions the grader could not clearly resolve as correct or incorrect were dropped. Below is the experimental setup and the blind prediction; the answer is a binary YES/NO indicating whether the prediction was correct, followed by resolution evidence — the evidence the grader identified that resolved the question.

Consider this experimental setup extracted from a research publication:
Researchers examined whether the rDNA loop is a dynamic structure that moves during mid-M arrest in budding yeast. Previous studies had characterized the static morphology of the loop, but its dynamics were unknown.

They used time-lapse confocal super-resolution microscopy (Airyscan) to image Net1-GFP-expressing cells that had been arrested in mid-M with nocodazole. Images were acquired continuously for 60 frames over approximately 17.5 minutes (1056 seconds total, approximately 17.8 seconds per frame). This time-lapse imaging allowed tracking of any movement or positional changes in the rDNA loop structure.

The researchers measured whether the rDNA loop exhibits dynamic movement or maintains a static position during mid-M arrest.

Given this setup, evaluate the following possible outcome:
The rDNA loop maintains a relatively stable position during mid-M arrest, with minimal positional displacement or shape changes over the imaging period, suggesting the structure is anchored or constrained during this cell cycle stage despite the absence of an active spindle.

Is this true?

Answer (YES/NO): YES